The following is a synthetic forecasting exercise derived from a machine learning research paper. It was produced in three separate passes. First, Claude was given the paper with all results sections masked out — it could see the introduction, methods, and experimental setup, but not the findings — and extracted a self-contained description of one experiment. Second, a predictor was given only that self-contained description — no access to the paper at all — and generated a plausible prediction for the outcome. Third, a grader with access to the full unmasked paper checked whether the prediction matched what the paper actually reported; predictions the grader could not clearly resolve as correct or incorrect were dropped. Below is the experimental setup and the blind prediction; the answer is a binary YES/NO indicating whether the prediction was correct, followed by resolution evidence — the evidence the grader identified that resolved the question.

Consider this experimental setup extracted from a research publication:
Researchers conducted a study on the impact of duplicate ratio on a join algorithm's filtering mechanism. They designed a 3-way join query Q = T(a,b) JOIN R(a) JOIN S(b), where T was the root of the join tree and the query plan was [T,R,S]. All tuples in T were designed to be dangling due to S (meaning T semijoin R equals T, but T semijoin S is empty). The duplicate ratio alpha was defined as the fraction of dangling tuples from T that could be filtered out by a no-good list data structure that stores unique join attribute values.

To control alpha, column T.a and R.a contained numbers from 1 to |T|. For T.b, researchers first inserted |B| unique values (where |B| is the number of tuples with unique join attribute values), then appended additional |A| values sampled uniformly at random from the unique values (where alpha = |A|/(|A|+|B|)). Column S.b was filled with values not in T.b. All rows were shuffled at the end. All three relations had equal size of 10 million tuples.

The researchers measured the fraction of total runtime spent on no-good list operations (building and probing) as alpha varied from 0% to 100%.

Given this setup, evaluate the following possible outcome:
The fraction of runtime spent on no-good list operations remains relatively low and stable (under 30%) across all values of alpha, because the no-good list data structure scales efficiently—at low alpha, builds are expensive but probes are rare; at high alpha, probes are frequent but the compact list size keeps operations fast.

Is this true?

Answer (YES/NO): NO